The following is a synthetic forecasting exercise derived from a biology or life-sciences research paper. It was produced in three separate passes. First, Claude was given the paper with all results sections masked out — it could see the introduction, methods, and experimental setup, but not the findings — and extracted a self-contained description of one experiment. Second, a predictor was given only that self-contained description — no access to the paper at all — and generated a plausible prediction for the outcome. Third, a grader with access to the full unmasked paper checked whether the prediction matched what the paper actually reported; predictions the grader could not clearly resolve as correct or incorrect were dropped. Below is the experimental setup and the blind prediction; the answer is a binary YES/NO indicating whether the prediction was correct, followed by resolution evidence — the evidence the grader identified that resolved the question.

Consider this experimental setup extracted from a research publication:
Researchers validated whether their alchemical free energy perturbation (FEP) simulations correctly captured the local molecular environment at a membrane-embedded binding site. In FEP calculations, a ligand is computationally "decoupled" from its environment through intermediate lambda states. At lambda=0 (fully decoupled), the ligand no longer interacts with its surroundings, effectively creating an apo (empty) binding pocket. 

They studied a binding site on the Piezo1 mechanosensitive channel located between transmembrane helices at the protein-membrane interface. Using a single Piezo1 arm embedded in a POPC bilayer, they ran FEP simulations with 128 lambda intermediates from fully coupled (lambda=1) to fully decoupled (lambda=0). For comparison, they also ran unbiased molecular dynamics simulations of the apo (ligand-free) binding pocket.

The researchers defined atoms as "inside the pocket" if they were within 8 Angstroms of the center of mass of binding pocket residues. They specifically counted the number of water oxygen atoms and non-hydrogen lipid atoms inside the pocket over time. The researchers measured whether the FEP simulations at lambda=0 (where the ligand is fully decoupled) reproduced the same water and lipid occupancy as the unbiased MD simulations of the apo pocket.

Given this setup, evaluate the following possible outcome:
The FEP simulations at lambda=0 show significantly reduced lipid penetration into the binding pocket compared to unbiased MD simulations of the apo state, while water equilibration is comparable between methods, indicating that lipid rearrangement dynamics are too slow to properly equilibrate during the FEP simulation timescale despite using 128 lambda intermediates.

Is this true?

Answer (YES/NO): NO